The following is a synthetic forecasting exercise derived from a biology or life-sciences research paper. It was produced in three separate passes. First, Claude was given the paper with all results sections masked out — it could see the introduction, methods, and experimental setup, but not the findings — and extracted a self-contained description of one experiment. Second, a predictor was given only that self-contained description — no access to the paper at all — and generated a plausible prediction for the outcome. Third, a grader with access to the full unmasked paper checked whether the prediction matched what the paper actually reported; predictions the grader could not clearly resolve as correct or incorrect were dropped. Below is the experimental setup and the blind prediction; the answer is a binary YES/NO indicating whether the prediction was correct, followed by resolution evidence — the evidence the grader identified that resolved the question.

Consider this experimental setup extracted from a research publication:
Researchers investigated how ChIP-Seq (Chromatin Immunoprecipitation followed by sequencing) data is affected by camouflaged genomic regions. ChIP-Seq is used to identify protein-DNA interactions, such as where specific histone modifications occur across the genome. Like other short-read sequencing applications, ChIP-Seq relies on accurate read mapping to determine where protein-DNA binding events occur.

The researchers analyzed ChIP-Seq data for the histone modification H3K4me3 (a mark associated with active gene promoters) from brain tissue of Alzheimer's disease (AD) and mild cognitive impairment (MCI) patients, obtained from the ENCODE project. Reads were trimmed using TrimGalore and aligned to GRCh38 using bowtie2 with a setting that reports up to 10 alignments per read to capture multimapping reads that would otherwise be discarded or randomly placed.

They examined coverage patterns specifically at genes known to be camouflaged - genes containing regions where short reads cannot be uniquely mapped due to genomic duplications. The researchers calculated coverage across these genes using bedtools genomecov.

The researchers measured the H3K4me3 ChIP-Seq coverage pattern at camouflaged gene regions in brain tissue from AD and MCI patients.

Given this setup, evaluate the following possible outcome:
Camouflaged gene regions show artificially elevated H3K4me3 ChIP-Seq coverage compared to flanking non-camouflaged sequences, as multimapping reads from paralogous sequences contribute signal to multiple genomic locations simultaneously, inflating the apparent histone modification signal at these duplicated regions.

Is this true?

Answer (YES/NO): NO